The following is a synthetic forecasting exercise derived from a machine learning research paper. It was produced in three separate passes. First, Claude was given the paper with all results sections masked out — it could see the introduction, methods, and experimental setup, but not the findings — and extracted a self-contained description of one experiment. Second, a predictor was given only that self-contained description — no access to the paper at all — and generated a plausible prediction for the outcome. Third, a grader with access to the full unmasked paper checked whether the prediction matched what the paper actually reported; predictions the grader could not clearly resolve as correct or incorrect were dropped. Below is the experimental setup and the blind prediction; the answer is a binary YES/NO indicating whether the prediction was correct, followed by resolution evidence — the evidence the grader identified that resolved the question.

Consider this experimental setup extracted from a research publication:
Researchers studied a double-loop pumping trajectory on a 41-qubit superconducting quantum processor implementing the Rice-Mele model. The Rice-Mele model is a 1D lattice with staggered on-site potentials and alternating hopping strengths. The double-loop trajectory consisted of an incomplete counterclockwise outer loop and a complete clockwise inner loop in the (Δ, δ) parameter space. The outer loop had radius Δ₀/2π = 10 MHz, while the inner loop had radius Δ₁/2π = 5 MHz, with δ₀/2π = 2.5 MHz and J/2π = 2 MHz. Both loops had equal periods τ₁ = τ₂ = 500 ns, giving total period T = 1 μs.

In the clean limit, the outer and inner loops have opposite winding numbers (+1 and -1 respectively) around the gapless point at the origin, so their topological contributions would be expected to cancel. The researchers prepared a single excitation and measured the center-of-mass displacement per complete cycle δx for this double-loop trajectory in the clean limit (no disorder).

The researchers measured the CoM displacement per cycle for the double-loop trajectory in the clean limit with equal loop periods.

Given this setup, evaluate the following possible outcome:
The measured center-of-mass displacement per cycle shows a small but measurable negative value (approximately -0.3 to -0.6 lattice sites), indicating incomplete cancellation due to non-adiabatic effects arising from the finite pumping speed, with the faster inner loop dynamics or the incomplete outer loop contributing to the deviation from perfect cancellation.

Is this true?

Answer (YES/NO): NO